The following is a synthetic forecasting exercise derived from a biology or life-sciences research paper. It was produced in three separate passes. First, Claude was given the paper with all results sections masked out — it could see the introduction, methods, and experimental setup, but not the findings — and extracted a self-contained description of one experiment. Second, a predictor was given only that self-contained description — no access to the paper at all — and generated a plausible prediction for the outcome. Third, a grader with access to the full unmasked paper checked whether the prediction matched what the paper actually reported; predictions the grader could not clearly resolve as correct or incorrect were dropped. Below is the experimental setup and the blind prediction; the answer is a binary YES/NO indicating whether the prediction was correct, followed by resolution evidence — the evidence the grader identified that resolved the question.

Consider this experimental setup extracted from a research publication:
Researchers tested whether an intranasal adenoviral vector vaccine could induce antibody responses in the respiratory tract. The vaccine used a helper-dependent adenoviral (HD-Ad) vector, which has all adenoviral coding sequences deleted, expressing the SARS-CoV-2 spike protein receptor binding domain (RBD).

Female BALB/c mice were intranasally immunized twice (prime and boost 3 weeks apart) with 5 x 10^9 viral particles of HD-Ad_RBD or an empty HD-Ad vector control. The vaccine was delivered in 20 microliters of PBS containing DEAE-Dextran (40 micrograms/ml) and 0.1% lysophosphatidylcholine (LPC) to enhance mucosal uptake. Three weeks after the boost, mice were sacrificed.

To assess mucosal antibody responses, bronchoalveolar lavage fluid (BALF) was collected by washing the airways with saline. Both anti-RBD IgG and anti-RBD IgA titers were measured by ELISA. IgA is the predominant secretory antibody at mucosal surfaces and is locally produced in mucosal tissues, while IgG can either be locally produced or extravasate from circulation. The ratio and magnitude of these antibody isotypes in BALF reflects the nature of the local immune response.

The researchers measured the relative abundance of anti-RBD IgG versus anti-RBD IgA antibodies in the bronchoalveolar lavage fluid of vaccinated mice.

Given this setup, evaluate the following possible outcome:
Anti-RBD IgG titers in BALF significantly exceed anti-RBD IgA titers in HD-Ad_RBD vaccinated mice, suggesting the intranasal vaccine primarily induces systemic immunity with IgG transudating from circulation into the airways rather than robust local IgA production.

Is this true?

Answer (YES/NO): NO